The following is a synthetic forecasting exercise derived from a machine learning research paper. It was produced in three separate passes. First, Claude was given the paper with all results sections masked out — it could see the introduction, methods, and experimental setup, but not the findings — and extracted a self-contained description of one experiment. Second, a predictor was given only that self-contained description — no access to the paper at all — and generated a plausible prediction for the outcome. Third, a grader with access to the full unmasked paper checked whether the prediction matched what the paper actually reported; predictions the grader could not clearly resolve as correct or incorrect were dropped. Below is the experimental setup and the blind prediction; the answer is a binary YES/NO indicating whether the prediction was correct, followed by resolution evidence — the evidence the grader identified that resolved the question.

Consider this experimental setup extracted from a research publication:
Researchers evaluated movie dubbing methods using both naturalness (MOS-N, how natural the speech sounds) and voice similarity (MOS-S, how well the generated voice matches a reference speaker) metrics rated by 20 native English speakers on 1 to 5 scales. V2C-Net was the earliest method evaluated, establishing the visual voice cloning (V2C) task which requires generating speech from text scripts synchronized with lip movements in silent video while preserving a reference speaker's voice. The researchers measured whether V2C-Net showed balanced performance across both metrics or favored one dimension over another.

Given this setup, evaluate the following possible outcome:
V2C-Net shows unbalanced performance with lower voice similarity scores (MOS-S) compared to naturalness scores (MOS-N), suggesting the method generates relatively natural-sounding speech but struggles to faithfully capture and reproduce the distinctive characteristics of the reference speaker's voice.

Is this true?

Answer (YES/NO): NO